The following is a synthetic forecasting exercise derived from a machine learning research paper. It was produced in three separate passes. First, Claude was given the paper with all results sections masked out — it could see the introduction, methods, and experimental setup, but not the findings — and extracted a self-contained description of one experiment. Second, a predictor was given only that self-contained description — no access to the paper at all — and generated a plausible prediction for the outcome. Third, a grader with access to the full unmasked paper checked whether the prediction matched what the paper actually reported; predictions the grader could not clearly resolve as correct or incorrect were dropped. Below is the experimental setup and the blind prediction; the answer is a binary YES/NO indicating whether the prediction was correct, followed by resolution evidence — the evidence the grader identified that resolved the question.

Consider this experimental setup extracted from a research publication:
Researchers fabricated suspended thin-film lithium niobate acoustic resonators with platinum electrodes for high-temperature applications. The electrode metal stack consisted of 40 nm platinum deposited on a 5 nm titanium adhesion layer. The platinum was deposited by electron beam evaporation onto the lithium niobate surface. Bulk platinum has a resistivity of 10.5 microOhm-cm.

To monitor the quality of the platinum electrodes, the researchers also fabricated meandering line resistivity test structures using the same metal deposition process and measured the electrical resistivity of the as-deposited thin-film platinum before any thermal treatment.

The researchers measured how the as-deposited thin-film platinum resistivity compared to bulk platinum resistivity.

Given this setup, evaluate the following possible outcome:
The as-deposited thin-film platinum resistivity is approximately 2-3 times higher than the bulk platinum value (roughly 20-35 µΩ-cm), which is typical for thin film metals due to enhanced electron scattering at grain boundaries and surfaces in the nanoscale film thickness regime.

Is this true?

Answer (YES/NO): NO